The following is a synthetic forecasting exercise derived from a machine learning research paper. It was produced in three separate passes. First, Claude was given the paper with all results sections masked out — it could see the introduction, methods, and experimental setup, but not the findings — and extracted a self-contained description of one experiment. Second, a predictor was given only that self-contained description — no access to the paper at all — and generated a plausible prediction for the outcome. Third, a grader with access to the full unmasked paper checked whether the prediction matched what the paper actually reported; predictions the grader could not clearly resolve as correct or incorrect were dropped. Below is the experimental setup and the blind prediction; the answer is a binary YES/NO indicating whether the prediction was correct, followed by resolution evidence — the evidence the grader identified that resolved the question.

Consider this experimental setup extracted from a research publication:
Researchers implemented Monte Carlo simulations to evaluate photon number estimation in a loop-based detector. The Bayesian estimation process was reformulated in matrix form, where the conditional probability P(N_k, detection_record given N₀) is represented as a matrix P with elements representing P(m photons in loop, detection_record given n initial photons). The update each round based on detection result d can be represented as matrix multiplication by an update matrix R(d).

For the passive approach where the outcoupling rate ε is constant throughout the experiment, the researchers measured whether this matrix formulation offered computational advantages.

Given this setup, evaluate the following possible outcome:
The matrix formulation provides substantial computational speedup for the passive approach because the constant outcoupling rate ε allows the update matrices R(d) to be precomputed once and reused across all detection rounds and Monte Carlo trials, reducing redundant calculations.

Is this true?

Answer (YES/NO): NO